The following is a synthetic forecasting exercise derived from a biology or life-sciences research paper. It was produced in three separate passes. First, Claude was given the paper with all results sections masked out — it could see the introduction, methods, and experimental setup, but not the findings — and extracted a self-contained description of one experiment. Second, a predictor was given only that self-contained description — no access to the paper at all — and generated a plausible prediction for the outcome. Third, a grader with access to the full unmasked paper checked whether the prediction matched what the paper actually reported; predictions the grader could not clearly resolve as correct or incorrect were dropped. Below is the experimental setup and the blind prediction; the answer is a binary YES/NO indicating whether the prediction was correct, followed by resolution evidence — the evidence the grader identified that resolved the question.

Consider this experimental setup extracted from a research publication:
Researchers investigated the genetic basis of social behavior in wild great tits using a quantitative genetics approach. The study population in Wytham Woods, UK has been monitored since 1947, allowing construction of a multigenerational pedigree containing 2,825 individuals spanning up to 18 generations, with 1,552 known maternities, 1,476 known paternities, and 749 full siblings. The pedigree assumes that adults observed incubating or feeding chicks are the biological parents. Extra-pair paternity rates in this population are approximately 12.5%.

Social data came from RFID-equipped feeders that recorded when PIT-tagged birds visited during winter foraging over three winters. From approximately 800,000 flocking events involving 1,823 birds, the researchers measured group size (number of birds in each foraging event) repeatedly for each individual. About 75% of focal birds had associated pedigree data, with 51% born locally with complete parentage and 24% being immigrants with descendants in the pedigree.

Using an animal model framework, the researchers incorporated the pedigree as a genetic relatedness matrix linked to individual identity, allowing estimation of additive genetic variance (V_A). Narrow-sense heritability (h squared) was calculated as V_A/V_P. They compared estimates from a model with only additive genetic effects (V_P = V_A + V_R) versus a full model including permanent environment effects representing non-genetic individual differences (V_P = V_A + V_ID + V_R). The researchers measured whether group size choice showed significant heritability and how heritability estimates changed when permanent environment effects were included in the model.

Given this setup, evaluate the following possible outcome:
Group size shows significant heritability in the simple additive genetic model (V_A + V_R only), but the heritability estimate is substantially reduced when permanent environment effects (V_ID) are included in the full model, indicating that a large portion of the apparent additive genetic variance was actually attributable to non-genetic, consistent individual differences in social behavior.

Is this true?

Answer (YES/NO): NO